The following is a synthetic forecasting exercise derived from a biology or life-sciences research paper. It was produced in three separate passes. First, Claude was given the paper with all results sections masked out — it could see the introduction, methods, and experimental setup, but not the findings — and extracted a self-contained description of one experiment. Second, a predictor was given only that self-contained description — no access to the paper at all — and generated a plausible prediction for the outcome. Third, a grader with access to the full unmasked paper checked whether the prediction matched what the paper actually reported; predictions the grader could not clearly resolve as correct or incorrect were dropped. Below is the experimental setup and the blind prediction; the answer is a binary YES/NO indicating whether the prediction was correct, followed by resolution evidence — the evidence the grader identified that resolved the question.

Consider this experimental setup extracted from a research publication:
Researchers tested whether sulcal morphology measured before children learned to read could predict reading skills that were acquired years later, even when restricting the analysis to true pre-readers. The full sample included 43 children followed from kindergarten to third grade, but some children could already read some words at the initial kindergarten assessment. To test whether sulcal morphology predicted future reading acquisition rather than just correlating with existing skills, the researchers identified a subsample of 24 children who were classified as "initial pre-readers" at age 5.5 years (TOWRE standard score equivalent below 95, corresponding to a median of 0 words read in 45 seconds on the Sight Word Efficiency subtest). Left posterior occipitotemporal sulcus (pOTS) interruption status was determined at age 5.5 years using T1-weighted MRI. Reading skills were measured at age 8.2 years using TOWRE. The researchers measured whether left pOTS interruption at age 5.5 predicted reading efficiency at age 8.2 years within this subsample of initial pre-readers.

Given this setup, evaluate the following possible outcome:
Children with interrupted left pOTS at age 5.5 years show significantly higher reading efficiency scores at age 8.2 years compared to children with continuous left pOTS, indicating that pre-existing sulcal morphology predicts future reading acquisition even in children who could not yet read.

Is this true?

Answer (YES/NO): YES